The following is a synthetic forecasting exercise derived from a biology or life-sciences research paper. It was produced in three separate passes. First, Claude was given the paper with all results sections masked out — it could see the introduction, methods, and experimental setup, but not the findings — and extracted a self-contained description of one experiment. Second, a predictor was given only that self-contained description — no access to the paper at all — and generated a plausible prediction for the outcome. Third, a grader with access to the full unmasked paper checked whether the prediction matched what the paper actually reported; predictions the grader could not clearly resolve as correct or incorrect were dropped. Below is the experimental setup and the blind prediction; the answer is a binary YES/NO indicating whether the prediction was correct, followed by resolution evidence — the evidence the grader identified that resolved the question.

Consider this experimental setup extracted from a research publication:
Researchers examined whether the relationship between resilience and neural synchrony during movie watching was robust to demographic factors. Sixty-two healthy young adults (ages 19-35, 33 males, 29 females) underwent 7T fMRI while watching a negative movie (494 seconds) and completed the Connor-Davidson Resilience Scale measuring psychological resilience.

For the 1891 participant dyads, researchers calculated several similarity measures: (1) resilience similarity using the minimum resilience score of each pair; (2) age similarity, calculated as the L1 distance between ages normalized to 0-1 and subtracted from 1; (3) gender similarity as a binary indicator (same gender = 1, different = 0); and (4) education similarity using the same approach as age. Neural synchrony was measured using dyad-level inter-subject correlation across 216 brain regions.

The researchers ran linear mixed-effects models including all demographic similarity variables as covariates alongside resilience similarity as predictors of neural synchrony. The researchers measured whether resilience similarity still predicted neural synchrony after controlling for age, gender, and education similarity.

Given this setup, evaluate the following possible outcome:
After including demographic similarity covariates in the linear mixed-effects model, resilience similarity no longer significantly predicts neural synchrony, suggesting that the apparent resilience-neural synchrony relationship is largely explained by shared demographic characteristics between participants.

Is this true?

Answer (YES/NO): NO